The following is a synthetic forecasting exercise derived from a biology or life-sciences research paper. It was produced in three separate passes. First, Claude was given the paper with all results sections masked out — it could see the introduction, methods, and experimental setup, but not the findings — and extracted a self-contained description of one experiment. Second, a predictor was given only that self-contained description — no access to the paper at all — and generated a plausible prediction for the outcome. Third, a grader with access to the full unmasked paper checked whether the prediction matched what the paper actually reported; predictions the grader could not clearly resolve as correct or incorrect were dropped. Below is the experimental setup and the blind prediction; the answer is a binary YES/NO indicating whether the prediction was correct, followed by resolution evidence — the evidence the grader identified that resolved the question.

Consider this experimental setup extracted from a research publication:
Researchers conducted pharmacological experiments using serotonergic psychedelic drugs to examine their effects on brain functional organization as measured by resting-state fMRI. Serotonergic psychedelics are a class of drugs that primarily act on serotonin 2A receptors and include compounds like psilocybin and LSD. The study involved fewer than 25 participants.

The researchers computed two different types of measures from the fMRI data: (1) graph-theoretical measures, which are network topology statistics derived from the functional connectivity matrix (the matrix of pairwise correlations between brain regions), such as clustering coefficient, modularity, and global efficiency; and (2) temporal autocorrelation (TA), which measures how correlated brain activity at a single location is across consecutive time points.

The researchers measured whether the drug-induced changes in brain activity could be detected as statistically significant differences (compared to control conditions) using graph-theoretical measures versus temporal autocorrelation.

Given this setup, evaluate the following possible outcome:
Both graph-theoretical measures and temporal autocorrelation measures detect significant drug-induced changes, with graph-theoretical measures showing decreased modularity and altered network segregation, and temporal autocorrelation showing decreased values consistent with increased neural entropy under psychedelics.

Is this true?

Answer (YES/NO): NO